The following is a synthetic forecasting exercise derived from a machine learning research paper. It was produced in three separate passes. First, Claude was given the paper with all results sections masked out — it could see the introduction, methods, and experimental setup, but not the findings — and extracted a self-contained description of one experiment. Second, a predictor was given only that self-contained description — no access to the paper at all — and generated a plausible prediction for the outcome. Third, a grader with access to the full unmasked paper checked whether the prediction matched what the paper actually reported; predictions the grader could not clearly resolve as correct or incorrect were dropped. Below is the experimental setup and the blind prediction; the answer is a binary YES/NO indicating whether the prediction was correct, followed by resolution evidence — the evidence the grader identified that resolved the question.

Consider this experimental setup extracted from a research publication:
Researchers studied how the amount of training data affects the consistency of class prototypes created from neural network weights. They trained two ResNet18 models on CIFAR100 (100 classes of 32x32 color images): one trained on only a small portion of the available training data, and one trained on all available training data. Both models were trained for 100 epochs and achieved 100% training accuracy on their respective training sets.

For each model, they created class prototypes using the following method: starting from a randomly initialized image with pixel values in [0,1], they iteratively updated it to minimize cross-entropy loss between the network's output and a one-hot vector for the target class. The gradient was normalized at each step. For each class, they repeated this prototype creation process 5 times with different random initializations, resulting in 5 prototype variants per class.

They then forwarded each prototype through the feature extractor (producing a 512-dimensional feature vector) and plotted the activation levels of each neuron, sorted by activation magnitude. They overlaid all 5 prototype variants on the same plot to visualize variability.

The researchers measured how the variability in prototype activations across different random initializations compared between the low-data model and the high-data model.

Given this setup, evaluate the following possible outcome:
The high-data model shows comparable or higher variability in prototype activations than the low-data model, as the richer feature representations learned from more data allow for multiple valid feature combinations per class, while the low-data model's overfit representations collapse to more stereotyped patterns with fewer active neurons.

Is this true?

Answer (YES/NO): NO